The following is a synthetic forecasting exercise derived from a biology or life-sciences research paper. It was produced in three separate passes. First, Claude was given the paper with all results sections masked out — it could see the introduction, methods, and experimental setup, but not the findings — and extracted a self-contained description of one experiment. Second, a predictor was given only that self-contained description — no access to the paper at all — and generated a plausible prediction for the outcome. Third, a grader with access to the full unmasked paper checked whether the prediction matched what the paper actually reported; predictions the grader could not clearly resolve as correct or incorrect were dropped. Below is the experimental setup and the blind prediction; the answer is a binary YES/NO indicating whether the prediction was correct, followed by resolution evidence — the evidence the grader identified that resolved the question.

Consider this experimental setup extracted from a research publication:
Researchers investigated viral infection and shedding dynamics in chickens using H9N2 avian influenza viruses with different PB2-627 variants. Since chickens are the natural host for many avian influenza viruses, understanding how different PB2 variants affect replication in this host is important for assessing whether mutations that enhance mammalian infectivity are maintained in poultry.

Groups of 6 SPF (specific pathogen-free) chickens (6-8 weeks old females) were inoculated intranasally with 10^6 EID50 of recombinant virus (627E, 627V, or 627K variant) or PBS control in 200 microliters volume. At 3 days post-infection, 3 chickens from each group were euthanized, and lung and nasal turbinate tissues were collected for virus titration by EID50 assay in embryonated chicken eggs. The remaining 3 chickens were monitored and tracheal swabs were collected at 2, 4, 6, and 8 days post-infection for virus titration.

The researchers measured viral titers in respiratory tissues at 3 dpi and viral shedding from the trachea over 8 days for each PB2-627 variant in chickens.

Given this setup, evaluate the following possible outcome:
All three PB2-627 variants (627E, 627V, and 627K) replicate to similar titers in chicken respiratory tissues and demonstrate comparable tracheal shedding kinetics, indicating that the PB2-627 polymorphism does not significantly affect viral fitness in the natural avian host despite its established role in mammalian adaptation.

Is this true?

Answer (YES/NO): NO